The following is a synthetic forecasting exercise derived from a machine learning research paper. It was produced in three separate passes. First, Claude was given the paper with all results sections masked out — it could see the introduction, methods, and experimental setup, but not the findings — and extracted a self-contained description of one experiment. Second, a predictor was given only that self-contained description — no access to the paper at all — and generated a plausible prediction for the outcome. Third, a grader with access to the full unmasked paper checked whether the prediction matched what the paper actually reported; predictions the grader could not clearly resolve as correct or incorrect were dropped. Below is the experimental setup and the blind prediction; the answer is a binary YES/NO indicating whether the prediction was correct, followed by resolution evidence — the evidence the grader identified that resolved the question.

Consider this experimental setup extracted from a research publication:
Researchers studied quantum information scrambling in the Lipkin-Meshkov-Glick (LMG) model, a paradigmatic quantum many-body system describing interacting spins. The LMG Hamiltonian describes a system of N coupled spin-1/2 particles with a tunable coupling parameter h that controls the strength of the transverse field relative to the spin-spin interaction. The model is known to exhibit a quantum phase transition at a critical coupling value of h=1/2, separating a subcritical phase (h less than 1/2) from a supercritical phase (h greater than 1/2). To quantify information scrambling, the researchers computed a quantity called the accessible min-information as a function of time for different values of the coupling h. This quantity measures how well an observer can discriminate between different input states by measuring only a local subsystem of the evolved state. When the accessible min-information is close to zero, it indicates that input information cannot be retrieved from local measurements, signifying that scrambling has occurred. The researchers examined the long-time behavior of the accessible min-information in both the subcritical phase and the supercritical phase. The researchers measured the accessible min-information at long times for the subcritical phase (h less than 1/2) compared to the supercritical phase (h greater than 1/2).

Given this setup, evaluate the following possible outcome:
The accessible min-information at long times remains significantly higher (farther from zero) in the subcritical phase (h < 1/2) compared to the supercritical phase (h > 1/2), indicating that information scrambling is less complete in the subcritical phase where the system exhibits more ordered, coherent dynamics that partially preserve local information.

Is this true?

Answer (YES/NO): YES